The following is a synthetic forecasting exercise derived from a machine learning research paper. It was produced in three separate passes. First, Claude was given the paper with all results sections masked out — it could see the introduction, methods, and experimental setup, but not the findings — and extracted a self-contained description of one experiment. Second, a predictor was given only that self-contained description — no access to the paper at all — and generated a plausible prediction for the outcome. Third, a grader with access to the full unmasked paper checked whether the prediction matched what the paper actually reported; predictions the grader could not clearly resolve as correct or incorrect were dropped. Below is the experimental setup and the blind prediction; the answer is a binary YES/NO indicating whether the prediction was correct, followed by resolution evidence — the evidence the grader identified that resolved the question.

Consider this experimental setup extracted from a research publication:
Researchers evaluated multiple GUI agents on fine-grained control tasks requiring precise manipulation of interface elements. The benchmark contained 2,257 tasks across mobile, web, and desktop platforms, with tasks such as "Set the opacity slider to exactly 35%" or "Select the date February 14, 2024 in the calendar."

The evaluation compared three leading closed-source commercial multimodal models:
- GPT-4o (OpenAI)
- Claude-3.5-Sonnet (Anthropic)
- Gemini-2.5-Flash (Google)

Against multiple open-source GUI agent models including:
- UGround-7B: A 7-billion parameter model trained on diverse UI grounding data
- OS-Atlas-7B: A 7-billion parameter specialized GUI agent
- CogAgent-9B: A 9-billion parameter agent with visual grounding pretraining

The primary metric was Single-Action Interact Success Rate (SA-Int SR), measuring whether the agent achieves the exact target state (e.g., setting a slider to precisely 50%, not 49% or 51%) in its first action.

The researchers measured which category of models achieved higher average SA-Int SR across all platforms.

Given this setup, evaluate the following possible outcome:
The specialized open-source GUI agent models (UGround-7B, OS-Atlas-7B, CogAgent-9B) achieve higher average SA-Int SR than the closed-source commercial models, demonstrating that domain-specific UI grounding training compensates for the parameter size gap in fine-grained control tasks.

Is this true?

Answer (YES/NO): YES